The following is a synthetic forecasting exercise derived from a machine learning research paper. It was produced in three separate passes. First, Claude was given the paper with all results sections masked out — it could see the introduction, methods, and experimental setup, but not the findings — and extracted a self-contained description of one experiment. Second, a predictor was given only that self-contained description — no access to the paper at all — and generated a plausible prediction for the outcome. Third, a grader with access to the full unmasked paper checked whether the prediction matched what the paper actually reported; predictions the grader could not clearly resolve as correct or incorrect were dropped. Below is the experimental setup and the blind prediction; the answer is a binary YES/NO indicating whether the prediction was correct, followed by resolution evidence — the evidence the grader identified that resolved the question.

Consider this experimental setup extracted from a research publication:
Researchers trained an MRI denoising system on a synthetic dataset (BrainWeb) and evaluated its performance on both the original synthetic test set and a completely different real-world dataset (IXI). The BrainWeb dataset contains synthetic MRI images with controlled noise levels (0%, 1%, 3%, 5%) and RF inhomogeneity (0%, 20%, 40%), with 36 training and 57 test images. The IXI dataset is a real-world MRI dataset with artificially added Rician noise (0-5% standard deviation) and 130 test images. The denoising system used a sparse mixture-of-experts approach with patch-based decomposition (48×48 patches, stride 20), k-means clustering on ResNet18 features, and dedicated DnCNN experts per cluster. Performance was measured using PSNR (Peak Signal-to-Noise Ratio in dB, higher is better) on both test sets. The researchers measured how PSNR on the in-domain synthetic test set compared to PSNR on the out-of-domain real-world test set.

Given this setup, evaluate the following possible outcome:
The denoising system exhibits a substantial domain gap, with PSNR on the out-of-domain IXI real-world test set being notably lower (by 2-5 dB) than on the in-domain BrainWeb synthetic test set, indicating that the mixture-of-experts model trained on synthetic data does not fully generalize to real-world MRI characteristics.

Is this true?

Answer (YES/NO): NO